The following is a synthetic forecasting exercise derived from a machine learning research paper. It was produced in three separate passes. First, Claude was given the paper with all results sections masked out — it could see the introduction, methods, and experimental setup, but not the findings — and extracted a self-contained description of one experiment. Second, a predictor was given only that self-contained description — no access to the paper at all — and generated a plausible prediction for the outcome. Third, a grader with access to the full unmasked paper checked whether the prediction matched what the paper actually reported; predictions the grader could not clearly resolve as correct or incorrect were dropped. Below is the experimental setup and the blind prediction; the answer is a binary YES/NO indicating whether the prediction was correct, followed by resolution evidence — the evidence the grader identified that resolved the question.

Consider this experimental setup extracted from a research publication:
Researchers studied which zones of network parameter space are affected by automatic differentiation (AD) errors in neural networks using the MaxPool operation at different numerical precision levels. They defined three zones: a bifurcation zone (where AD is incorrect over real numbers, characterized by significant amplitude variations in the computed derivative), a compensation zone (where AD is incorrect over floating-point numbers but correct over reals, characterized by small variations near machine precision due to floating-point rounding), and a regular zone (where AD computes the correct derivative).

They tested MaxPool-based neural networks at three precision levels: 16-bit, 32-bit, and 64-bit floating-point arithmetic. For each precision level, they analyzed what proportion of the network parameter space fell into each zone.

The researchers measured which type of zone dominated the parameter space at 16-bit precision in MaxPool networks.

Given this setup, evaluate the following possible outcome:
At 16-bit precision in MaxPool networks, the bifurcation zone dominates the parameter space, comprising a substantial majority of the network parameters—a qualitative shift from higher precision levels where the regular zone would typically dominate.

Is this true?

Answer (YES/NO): YES